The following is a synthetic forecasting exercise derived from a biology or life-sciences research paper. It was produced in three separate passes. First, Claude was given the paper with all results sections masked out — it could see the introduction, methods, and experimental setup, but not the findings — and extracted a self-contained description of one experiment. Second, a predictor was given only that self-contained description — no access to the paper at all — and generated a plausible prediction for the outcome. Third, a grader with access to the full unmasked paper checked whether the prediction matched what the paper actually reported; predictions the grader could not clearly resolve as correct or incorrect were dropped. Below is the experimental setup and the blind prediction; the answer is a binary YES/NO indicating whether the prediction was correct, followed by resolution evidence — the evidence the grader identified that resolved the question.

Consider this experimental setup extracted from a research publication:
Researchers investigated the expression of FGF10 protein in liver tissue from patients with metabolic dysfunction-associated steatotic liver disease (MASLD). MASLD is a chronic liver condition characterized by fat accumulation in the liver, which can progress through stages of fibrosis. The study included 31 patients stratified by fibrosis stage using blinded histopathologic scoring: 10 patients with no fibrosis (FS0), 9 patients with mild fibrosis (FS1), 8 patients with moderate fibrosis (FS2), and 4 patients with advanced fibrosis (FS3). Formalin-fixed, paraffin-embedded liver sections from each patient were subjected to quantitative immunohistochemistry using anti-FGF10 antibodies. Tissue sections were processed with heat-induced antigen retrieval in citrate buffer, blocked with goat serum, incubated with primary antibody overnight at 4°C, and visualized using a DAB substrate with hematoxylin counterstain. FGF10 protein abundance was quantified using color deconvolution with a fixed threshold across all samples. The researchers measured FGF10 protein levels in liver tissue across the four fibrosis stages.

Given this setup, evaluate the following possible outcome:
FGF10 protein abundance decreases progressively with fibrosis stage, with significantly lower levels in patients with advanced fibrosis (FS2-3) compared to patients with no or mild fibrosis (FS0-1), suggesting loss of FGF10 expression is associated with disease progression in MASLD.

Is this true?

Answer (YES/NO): YES